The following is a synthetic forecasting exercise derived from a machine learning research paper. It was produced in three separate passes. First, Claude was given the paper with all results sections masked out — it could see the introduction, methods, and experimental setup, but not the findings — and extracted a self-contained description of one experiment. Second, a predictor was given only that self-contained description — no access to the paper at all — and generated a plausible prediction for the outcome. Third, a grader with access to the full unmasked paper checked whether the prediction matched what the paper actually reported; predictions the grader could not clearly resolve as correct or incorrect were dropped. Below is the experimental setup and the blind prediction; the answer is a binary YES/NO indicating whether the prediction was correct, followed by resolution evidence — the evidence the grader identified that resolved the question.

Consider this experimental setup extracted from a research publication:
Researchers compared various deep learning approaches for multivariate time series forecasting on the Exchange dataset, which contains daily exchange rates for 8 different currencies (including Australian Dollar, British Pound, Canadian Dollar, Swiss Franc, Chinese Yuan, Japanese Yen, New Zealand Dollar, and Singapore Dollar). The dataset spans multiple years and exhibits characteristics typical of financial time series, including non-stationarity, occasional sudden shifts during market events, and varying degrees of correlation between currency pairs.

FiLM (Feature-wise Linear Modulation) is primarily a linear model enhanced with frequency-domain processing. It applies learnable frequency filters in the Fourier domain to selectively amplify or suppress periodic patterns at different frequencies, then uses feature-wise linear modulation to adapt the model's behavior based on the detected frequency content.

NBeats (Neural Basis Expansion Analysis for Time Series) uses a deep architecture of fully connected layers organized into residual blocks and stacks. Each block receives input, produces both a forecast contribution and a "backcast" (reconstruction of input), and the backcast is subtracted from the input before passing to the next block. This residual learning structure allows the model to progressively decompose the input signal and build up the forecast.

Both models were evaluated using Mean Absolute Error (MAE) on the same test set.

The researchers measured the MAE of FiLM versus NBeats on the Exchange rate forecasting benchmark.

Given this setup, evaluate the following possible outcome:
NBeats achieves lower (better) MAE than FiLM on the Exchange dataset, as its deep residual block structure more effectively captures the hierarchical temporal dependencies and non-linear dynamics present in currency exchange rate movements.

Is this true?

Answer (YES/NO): NO